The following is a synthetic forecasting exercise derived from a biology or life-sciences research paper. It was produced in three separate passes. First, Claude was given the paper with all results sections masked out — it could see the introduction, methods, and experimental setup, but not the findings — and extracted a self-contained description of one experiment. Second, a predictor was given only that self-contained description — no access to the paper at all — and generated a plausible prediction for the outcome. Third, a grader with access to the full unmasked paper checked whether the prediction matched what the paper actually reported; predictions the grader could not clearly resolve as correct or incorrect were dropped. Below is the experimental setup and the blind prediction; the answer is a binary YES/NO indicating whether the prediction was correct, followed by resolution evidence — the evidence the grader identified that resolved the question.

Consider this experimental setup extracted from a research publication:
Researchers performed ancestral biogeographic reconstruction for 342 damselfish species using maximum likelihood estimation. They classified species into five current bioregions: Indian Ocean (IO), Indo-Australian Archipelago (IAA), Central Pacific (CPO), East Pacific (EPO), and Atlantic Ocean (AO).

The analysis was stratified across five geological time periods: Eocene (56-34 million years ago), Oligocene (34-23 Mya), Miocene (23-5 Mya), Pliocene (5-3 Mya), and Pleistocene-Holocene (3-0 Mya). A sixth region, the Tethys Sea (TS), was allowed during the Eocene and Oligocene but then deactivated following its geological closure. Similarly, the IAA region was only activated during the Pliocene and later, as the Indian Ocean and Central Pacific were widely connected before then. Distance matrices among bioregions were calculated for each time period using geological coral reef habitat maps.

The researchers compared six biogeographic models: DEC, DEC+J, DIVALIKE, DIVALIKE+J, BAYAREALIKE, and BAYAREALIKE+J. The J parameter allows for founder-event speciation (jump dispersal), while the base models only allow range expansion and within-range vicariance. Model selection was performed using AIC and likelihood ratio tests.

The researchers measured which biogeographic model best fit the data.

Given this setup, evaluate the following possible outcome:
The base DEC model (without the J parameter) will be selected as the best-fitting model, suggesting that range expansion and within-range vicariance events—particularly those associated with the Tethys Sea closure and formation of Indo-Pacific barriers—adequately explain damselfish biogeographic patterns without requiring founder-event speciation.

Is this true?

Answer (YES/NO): NO